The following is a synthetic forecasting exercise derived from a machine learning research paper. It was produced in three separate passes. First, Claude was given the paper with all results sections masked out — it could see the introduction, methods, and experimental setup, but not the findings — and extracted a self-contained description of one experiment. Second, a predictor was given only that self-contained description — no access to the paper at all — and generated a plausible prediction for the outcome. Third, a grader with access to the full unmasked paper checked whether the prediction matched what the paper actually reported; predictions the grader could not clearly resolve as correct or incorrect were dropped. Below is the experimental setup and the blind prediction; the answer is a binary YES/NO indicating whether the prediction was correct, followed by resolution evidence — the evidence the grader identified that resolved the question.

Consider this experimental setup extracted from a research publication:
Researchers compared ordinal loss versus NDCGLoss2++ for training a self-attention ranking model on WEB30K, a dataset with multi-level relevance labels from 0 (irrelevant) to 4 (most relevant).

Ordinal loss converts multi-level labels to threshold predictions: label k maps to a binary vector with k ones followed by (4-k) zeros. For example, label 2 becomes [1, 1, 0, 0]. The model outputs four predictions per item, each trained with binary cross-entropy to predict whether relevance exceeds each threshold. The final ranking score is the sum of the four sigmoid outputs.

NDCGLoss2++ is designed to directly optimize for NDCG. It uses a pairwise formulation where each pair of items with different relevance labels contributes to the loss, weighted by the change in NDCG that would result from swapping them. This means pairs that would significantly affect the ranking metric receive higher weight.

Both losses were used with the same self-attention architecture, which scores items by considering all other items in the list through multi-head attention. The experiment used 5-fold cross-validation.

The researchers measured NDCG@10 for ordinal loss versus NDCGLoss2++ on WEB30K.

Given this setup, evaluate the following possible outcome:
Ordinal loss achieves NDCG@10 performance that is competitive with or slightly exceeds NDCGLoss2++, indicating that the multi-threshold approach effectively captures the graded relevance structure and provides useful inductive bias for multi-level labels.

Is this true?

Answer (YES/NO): YES